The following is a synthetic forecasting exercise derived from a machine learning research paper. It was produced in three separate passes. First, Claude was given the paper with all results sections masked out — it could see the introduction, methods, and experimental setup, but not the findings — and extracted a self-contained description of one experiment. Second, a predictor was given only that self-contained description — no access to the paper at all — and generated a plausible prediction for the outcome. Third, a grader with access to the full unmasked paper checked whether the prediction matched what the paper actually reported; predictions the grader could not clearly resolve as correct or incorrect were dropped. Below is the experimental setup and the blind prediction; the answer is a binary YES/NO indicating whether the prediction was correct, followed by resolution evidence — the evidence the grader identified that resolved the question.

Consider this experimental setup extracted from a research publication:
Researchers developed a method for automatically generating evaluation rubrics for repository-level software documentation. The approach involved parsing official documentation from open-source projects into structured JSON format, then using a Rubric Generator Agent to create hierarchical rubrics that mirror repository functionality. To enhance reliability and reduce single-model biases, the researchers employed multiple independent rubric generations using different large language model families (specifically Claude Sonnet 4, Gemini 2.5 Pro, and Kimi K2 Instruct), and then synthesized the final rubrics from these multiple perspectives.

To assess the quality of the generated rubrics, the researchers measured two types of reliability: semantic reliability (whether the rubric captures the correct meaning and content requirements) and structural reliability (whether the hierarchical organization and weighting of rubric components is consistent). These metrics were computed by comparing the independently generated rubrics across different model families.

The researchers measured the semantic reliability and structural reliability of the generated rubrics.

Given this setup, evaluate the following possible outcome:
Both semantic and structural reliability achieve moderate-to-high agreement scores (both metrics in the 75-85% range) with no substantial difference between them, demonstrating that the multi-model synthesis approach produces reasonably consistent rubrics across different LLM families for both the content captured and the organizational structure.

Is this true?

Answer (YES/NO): NO